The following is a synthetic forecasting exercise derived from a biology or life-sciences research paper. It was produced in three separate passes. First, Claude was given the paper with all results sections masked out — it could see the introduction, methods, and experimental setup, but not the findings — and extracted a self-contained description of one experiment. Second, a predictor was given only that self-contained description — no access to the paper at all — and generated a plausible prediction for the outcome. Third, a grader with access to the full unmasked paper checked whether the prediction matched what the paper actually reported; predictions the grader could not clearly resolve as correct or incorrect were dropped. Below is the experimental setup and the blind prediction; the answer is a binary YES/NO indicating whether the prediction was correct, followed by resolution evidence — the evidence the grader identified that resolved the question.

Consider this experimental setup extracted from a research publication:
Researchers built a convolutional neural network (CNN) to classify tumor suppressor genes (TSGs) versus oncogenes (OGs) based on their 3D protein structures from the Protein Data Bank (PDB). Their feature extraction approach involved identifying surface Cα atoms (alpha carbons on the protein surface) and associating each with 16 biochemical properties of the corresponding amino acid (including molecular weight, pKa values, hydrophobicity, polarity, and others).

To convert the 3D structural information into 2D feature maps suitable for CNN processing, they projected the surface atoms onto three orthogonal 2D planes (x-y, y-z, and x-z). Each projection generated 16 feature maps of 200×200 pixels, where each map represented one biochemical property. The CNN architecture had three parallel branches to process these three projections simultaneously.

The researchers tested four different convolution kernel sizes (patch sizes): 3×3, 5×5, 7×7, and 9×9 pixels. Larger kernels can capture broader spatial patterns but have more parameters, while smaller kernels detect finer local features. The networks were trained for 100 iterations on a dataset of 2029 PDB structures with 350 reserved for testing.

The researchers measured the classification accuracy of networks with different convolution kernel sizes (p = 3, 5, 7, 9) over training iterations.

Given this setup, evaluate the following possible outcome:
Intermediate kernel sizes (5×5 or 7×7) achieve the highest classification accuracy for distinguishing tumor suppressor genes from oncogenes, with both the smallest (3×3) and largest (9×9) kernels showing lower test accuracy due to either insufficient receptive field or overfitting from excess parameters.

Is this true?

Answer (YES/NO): NO